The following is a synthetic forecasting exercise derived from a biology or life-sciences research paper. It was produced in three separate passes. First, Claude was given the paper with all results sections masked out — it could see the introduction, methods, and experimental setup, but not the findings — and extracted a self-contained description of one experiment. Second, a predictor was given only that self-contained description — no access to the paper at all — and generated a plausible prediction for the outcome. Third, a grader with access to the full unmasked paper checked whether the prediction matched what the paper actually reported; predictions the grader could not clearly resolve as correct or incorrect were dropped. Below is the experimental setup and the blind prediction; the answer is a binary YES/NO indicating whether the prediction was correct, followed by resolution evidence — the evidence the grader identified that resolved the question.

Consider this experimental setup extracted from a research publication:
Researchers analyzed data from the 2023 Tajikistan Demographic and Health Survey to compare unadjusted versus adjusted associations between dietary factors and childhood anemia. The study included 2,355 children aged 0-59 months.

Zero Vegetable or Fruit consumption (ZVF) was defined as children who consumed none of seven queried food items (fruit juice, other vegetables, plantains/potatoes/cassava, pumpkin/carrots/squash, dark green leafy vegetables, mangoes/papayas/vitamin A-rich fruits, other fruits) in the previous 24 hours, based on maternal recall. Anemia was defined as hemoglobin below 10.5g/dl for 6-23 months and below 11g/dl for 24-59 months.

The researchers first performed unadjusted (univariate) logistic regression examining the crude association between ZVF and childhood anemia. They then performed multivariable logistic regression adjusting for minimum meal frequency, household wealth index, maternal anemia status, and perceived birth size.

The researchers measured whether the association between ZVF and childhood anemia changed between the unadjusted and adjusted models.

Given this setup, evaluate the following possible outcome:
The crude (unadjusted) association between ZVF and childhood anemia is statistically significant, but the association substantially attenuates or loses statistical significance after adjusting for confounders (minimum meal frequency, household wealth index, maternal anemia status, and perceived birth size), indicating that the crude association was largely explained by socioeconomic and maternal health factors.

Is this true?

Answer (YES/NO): NO